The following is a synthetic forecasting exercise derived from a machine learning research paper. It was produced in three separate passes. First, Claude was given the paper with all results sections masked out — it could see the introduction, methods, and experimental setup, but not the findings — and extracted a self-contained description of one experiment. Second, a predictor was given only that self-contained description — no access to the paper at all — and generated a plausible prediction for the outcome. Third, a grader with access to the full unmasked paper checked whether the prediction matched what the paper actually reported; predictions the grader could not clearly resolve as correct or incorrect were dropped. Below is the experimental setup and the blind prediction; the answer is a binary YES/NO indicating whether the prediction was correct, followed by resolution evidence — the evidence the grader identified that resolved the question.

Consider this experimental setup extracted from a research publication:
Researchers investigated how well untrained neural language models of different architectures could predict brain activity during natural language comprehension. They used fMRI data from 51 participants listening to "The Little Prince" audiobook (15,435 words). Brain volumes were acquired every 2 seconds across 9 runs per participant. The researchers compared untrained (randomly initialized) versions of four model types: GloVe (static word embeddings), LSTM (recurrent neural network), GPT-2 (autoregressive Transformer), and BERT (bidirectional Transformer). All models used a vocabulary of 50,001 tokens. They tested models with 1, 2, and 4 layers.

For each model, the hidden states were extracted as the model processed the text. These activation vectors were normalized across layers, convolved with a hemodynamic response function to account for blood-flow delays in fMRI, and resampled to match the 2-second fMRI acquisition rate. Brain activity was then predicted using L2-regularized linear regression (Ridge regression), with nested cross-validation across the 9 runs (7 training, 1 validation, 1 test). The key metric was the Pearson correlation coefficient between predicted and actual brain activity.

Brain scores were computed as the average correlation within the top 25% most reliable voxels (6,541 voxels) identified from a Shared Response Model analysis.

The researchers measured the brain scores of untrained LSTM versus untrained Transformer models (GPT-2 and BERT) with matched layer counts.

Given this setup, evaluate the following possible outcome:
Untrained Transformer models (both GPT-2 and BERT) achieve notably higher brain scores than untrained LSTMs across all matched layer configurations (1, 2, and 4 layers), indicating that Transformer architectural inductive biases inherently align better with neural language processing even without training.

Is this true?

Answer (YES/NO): NO